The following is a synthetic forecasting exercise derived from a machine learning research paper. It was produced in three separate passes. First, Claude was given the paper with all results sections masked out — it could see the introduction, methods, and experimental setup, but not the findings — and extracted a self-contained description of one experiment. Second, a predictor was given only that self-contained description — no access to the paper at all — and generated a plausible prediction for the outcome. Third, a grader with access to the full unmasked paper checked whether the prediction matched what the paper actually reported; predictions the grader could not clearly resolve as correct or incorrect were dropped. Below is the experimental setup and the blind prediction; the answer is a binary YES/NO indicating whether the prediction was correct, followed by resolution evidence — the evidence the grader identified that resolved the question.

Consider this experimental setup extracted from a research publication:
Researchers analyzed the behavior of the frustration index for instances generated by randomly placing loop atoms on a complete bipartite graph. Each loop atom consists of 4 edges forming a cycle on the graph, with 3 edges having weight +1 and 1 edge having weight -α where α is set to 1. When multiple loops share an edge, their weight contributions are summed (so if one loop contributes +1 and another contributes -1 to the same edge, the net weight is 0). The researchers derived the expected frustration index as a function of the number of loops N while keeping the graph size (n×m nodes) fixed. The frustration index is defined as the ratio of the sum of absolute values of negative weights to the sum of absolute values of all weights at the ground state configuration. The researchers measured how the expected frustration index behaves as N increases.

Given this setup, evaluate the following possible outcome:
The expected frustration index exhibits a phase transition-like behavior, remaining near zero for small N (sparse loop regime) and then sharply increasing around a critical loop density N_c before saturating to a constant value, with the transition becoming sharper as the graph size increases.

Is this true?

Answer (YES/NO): NO